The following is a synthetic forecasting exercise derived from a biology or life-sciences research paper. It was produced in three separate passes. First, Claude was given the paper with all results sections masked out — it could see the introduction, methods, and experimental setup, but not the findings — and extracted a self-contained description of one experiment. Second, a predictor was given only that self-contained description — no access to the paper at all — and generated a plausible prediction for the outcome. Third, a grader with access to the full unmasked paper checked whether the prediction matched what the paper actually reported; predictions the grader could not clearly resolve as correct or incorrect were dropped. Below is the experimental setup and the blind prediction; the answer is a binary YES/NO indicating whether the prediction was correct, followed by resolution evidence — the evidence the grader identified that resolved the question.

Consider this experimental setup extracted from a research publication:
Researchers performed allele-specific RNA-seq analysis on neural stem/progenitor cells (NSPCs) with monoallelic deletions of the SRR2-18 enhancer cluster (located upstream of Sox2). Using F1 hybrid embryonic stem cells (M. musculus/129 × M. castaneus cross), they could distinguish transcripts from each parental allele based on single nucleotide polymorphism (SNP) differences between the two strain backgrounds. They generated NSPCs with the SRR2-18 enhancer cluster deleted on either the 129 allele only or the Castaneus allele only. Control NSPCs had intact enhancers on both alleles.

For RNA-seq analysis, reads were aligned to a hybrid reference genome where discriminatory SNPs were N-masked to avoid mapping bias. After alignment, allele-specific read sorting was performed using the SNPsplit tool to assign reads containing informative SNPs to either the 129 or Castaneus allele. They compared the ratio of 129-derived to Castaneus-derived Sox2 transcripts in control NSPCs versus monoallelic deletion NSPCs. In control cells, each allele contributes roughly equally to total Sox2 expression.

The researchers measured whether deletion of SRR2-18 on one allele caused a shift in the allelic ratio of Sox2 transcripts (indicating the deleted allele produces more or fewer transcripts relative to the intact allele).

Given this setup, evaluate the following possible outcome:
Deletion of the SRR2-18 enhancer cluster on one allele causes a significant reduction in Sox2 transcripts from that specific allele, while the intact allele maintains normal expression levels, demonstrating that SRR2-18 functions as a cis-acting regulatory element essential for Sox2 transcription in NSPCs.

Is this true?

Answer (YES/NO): YES